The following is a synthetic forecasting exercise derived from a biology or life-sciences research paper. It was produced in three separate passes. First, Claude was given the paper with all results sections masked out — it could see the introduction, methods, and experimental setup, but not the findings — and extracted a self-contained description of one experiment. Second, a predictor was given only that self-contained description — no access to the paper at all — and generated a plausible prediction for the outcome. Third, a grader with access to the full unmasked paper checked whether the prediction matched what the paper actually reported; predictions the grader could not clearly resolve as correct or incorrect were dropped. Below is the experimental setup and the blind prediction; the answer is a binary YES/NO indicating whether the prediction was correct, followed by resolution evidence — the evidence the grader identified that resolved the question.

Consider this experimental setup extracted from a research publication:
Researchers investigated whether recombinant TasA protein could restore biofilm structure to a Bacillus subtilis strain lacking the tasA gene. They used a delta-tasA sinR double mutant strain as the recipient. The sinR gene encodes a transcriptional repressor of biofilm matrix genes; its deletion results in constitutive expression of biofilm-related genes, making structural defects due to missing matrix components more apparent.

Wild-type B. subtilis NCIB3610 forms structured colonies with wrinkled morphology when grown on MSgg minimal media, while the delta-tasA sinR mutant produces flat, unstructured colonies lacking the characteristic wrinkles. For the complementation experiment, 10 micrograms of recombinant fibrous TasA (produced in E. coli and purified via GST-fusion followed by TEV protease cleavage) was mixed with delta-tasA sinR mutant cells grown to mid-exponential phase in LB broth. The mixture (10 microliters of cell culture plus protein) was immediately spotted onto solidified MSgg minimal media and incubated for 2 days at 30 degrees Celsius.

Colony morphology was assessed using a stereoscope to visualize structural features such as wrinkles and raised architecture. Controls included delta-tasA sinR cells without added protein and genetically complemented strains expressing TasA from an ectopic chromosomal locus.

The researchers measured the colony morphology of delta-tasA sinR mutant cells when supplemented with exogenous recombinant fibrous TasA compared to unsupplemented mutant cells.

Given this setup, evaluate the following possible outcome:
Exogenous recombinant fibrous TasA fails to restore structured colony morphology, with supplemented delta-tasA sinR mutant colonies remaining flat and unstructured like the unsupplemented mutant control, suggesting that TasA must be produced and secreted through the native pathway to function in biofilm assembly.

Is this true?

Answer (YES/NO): NO